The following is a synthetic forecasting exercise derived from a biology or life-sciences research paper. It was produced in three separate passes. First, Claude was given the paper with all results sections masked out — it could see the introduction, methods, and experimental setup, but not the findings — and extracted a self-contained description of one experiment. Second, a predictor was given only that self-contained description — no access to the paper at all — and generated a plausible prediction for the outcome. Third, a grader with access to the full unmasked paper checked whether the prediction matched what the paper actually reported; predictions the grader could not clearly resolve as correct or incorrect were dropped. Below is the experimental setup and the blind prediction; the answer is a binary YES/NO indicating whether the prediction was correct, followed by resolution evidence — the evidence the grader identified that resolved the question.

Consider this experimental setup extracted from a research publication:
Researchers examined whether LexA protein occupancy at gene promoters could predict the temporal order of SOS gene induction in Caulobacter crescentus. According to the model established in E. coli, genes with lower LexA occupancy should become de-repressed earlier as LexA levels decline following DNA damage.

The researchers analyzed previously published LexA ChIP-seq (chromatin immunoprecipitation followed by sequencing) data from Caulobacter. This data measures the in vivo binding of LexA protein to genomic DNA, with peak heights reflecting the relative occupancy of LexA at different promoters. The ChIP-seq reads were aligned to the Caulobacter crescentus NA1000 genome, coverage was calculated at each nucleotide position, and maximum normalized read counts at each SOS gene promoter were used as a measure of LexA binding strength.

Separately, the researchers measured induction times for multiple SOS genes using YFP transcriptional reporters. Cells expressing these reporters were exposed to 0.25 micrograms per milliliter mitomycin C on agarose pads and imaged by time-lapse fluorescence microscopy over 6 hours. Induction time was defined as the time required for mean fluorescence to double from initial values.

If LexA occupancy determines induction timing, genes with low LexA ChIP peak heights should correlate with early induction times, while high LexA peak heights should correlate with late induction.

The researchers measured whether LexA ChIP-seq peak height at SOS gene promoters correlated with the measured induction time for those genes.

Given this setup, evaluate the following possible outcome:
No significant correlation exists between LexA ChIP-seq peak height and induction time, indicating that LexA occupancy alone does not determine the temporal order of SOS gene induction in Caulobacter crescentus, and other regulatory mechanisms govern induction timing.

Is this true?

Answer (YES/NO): YES